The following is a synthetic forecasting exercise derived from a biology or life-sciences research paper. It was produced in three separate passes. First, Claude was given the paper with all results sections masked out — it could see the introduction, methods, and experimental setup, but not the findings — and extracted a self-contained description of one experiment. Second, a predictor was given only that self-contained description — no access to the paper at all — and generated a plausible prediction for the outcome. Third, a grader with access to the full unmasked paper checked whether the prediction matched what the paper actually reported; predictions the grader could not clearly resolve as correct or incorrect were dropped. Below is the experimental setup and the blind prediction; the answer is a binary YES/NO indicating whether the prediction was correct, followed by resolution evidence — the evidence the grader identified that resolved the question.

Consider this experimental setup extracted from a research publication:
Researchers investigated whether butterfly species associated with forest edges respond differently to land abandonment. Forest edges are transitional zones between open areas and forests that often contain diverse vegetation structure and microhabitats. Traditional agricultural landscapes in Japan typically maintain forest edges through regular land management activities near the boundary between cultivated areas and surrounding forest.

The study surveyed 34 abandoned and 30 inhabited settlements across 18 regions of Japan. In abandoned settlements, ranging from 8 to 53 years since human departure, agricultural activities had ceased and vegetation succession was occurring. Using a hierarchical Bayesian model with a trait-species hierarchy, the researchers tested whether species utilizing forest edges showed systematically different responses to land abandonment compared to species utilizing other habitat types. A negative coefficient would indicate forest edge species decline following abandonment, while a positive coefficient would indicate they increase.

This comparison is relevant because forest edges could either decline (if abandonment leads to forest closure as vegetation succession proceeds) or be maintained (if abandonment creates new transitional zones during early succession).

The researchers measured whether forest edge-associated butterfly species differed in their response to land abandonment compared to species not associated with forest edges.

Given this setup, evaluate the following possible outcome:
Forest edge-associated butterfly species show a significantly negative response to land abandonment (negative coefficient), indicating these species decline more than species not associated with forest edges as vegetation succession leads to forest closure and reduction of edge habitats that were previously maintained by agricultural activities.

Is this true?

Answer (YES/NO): NO